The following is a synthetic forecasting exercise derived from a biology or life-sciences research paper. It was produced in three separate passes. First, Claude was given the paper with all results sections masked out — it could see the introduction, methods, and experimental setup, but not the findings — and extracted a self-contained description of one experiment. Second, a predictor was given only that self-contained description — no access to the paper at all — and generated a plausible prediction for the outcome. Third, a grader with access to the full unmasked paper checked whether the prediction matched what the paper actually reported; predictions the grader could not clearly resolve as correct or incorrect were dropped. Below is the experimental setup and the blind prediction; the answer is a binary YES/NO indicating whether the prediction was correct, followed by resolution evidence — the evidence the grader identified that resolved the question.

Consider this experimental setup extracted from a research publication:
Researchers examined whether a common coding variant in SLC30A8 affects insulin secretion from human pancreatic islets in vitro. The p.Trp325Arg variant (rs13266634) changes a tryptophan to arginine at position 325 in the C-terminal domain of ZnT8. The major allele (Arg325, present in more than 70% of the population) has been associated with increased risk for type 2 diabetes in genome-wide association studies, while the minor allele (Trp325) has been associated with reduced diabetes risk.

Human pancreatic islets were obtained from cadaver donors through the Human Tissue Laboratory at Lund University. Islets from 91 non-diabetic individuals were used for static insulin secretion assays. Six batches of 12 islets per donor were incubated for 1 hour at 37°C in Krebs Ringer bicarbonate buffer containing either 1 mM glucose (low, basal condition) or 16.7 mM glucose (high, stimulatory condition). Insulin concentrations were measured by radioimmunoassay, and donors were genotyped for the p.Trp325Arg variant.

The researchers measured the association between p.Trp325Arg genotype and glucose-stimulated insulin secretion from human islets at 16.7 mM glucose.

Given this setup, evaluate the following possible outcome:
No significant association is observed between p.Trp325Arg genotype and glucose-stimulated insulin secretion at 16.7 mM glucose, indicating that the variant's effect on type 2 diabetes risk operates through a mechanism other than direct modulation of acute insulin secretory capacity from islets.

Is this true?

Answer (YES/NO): NO